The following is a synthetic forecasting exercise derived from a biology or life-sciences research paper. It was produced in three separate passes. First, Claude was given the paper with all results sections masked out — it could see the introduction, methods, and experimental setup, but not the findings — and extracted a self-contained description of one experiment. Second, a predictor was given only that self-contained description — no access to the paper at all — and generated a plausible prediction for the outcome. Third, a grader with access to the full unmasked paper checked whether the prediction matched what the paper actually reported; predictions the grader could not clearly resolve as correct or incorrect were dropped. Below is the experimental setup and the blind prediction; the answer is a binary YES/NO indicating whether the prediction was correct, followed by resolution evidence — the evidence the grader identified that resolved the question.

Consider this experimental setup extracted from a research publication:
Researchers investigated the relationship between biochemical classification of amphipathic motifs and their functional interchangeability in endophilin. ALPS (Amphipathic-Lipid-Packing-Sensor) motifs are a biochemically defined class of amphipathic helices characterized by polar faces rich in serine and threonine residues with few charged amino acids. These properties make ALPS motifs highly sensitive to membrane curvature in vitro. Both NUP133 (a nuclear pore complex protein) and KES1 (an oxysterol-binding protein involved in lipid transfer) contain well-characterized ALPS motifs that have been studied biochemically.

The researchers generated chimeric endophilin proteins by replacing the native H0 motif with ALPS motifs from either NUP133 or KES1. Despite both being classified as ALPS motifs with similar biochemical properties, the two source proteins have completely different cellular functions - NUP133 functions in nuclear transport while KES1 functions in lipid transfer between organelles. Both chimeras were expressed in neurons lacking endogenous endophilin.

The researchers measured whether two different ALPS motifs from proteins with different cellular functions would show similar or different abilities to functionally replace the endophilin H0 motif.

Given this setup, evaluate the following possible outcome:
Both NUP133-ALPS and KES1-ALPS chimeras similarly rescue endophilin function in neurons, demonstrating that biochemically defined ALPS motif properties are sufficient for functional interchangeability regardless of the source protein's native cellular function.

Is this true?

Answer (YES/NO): NO